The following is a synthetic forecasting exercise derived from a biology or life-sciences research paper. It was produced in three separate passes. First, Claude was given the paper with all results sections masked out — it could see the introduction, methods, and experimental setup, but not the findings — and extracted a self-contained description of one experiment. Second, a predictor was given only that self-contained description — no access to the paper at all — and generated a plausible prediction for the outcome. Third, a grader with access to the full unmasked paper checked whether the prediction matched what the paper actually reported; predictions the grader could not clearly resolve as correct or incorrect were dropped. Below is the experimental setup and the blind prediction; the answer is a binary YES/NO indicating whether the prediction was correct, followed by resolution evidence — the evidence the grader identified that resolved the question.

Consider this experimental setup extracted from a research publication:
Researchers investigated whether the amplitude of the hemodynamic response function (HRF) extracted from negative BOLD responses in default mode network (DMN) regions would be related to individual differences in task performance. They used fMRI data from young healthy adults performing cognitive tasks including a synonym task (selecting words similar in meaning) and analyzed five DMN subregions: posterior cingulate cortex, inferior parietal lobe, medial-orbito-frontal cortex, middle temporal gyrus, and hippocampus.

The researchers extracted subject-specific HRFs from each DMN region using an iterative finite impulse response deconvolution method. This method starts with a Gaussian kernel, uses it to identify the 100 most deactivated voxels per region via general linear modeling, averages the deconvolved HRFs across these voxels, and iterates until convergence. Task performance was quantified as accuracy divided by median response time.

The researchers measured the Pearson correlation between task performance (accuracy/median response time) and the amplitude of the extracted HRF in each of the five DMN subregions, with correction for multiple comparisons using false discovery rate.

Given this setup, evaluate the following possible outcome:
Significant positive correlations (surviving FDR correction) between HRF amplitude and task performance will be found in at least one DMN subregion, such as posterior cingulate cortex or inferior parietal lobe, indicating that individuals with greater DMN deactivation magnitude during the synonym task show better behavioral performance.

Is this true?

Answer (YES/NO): NO